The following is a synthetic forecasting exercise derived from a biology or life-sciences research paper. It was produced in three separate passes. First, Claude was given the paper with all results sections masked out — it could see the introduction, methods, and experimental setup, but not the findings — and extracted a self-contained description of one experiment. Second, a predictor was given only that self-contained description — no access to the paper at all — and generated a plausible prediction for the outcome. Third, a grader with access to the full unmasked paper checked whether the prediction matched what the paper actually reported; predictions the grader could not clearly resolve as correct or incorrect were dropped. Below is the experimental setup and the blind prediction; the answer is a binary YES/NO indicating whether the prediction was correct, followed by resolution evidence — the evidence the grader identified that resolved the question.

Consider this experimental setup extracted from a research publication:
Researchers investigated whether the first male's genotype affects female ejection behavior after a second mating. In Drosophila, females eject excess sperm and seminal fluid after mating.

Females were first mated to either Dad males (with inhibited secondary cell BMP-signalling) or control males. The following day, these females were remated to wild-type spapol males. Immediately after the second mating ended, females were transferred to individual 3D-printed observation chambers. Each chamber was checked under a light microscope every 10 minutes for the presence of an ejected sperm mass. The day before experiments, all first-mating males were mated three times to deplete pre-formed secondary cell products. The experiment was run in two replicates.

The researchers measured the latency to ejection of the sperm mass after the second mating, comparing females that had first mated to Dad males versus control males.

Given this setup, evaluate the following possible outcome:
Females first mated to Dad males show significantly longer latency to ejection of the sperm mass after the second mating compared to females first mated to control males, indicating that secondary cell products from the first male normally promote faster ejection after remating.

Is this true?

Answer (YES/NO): YES